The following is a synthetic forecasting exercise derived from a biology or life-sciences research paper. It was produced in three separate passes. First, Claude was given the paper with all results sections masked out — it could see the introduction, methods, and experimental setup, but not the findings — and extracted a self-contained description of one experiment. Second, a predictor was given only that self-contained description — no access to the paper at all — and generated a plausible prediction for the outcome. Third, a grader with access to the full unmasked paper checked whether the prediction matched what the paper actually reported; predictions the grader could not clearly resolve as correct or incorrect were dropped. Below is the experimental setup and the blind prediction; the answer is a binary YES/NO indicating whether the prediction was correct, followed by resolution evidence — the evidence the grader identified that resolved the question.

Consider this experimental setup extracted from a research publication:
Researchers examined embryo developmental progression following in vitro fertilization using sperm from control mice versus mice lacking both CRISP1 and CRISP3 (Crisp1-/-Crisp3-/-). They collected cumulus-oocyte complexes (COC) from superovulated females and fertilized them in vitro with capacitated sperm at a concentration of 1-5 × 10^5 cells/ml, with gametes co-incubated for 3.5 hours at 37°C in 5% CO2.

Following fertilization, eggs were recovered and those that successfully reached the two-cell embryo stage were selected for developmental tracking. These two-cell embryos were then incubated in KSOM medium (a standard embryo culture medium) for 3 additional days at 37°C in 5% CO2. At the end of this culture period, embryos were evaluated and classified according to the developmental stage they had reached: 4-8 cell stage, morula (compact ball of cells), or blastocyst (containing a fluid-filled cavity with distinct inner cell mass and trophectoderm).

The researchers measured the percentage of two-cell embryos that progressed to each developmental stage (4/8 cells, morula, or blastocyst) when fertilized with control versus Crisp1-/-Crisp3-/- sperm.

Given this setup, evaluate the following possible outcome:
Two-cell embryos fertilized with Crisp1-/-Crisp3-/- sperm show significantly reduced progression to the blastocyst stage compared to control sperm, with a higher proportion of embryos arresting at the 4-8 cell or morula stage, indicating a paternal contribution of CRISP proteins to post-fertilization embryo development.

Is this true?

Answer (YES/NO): YES